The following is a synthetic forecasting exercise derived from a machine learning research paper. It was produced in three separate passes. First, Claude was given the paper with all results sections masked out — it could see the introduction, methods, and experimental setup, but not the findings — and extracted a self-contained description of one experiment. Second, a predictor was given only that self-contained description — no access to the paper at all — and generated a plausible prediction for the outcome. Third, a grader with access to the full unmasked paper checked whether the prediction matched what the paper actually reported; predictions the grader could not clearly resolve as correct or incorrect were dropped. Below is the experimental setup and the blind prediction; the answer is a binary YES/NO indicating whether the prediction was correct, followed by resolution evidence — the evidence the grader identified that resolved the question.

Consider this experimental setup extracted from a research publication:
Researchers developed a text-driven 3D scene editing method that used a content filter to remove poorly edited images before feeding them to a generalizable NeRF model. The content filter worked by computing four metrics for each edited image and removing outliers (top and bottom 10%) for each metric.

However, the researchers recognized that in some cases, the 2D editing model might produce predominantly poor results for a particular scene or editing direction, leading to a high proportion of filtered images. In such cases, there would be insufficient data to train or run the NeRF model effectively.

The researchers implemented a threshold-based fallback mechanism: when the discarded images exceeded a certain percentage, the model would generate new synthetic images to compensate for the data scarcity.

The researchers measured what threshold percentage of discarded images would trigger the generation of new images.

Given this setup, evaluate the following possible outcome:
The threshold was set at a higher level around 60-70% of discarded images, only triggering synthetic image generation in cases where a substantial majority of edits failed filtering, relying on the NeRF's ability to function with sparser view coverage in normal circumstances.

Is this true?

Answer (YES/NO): NO